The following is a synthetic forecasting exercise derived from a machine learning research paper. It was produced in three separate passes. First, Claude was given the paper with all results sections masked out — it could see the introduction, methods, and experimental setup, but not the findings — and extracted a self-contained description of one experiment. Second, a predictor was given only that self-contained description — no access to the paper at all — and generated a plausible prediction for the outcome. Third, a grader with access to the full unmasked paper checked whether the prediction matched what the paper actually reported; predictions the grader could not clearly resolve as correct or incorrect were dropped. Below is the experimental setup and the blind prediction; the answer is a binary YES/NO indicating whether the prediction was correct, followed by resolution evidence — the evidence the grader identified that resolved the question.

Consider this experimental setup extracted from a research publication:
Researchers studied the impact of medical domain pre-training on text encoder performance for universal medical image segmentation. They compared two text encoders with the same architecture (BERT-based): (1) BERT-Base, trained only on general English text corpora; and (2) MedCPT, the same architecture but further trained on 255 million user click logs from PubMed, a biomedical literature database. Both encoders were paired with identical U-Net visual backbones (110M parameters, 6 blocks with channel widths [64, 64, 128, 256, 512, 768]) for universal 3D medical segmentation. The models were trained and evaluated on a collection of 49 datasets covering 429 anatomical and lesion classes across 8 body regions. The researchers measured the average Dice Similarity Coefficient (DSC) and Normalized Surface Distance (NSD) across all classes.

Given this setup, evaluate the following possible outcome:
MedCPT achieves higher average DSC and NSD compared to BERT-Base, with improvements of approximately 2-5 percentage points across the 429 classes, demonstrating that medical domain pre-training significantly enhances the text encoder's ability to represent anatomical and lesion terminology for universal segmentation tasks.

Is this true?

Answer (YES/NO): NO